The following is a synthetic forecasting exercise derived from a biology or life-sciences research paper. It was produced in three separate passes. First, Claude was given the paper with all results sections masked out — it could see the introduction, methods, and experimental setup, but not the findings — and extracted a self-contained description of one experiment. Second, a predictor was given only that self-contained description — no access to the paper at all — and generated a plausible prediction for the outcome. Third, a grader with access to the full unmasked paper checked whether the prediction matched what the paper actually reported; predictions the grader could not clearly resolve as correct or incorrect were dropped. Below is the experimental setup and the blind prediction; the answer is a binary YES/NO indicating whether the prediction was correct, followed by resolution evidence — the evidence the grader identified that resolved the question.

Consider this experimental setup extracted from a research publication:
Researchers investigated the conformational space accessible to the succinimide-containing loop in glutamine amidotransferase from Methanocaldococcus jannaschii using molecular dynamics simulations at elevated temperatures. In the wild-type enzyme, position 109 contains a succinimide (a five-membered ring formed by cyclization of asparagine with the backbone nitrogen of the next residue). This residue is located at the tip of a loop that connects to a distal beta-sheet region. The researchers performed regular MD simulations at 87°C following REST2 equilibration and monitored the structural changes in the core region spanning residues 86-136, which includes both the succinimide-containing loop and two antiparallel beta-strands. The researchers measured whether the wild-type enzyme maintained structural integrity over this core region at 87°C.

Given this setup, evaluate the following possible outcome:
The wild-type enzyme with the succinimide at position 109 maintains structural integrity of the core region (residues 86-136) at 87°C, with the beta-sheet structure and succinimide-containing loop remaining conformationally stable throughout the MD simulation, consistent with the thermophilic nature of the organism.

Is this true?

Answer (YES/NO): YES